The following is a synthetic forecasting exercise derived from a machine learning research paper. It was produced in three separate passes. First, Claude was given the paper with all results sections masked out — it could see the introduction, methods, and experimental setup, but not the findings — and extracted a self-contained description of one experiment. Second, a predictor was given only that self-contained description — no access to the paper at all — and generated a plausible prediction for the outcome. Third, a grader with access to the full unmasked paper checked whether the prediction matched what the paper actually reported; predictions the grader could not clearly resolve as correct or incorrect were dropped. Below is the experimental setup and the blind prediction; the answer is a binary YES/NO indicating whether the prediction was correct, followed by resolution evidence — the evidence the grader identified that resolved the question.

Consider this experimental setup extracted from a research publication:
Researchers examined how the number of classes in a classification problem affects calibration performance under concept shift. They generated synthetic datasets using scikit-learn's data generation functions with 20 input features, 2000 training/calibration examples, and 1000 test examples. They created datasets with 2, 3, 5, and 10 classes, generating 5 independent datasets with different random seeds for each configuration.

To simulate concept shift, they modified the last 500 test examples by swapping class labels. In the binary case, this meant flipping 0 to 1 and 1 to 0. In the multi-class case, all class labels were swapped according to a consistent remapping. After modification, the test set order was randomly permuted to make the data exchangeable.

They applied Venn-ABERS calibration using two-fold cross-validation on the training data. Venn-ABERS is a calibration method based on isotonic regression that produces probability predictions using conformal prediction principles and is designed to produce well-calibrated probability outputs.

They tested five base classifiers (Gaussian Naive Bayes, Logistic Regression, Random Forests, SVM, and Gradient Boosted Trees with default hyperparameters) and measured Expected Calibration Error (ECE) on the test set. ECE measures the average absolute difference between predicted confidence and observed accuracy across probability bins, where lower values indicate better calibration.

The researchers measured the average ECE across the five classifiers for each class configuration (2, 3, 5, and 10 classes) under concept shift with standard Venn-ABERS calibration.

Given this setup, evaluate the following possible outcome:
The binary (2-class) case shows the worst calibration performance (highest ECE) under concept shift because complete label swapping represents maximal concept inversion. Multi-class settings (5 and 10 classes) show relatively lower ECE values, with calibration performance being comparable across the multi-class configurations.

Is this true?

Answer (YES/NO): NO